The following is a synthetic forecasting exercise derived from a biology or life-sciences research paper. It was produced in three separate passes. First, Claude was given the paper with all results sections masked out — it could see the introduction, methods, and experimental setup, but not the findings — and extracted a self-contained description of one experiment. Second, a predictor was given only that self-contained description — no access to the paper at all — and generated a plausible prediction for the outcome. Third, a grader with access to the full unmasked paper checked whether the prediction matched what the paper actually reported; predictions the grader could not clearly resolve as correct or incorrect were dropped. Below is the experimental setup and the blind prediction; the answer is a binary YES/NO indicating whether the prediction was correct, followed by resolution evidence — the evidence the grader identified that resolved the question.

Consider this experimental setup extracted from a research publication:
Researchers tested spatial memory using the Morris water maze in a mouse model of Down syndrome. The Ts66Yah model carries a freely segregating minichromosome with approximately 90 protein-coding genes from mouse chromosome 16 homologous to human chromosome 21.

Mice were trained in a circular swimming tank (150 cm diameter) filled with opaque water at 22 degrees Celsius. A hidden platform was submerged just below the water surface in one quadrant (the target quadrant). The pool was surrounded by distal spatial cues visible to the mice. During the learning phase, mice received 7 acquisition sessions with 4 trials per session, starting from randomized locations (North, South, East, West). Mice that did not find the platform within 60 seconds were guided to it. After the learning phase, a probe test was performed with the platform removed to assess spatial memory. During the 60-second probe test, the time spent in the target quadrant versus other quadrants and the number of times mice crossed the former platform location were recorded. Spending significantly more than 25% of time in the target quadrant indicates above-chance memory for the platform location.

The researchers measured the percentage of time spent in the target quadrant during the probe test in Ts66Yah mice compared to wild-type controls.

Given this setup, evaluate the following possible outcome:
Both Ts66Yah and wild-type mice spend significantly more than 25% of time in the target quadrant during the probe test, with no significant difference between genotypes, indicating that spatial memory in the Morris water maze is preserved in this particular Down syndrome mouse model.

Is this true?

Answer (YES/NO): YES